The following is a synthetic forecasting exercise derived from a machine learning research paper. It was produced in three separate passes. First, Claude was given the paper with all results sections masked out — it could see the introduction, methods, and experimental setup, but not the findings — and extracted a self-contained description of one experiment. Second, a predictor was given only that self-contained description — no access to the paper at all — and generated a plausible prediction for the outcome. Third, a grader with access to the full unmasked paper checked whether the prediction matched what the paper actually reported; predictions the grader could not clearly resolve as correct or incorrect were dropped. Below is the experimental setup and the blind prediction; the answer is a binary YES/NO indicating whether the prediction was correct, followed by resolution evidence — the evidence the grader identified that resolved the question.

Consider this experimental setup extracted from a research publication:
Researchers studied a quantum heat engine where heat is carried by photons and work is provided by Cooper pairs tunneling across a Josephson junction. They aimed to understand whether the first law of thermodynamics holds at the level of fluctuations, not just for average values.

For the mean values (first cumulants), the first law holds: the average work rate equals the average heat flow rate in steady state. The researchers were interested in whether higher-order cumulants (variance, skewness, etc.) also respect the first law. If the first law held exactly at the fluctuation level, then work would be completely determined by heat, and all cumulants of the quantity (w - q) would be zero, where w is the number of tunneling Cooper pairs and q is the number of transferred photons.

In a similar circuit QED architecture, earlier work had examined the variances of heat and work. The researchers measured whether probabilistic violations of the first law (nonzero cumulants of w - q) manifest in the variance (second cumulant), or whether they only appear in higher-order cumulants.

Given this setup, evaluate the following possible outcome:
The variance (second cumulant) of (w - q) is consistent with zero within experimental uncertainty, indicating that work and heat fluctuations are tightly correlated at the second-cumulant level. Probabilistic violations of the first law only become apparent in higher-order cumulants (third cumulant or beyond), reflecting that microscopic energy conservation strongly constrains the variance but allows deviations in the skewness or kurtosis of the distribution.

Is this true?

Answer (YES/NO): YES